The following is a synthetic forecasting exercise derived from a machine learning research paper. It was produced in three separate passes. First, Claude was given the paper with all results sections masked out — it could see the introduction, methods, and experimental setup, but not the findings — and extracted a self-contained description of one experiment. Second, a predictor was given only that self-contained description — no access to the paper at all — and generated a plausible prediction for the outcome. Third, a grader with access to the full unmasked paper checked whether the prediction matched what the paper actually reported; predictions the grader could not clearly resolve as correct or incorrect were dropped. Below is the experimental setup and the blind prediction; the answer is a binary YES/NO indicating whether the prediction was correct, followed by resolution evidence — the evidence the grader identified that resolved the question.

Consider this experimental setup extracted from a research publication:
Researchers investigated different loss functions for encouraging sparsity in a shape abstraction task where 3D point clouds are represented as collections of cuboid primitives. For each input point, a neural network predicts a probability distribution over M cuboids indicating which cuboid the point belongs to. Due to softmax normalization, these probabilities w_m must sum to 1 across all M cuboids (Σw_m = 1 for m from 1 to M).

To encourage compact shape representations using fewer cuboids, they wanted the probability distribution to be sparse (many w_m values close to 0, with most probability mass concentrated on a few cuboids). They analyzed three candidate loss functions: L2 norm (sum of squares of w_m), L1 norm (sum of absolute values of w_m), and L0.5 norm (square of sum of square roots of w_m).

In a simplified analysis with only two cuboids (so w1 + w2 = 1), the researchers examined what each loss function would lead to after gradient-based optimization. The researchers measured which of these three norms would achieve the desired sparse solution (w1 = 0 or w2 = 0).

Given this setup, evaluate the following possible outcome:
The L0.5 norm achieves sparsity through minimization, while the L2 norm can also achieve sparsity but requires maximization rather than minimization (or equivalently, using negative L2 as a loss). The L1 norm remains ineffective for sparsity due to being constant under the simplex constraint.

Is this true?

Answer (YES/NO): NO